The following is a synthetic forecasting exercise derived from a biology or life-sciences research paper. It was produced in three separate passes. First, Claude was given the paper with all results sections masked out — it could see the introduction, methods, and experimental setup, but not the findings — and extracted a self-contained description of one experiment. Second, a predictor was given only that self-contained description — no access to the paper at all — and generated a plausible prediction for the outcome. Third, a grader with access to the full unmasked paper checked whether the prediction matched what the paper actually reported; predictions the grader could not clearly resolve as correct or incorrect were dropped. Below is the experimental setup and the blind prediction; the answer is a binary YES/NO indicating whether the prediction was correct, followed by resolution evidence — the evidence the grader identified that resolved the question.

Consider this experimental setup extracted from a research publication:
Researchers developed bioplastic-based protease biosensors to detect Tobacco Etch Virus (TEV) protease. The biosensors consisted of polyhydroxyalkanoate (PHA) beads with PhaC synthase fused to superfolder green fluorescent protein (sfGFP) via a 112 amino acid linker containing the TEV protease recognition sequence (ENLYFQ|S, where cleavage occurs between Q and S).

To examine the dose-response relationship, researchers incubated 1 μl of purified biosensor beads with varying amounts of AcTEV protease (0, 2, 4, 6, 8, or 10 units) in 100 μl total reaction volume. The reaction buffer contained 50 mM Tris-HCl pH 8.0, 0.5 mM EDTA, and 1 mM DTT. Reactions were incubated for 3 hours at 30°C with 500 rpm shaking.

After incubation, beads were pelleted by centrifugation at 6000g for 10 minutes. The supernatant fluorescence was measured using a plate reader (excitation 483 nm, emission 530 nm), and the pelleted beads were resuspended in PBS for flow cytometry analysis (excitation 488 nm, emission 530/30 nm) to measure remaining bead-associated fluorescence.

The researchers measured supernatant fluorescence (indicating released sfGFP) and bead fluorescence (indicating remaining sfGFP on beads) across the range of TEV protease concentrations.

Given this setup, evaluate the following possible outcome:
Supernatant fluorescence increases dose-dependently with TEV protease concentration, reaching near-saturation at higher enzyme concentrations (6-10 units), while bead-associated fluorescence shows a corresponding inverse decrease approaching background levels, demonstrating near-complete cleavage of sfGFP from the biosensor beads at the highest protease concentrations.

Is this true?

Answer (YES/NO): NO